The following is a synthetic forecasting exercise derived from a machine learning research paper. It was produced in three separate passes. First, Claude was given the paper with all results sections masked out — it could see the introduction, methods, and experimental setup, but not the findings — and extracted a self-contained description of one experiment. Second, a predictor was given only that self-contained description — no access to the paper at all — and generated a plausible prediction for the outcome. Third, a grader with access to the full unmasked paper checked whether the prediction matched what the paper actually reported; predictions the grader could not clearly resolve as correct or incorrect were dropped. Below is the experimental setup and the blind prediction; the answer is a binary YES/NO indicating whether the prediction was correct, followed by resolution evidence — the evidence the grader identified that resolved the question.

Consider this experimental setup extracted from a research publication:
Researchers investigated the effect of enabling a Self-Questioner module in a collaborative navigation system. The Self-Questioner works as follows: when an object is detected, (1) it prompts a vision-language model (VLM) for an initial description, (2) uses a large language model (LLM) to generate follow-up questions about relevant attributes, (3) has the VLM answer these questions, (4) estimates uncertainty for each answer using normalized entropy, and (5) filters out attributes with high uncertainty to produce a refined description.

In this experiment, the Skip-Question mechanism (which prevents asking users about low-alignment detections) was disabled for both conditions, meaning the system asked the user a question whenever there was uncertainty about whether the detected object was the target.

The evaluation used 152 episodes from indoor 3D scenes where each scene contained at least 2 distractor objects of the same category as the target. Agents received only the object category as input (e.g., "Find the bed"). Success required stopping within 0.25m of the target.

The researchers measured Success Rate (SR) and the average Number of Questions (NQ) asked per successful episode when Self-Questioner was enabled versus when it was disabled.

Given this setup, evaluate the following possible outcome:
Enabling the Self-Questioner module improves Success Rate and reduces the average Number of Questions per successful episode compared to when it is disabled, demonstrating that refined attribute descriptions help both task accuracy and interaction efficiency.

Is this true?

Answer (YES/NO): NO